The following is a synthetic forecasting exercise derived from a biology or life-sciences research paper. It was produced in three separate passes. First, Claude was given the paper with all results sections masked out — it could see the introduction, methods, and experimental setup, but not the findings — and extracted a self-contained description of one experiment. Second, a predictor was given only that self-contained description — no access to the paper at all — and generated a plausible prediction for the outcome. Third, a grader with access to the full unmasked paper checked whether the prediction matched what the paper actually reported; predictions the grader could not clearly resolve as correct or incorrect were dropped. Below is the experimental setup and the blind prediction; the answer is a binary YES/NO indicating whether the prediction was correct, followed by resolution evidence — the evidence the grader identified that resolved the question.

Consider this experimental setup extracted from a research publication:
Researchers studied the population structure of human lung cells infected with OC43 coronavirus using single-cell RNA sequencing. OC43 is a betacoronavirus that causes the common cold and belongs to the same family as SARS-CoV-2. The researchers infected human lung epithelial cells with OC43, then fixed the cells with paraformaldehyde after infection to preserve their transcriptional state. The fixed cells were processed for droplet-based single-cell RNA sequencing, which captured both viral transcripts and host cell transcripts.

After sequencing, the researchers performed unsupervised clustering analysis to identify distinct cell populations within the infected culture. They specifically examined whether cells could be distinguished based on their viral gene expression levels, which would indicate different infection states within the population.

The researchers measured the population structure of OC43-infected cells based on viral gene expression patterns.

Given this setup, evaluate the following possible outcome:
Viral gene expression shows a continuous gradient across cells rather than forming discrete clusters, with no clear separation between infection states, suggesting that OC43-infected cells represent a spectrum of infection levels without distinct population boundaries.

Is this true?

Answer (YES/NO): NO